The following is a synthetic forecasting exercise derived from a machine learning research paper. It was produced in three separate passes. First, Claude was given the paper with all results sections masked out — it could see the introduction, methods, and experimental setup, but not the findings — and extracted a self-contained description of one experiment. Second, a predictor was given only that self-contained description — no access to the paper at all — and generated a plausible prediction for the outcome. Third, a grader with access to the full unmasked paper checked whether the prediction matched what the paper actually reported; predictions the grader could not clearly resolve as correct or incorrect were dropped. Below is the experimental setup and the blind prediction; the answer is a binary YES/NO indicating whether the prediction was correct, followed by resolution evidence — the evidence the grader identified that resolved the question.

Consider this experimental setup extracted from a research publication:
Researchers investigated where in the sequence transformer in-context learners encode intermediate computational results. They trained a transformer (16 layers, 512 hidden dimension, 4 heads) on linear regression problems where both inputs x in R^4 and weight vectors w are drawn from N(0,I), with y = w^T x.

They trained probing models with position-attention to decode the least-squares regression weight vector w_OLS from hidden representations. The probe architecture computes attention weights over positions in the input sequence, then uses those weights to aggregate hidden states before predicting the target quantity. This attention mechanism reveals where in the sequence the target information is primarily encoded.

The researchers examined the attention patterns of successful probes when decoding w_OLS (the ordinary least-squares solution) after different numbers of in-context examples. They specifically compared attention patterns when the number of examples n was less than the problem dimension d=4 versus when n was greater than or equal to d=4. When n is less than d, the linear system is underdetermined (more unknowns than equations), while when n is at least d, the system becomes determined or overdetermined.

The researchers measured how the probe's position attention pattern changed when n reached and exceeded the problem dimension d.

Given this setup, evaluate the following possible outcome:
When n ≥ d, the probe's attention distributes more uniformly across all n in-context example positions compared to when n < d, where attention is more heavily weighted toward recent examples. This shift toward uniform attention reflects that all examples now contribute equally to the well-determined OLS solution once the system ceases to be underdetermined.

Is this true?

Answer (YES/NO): YES